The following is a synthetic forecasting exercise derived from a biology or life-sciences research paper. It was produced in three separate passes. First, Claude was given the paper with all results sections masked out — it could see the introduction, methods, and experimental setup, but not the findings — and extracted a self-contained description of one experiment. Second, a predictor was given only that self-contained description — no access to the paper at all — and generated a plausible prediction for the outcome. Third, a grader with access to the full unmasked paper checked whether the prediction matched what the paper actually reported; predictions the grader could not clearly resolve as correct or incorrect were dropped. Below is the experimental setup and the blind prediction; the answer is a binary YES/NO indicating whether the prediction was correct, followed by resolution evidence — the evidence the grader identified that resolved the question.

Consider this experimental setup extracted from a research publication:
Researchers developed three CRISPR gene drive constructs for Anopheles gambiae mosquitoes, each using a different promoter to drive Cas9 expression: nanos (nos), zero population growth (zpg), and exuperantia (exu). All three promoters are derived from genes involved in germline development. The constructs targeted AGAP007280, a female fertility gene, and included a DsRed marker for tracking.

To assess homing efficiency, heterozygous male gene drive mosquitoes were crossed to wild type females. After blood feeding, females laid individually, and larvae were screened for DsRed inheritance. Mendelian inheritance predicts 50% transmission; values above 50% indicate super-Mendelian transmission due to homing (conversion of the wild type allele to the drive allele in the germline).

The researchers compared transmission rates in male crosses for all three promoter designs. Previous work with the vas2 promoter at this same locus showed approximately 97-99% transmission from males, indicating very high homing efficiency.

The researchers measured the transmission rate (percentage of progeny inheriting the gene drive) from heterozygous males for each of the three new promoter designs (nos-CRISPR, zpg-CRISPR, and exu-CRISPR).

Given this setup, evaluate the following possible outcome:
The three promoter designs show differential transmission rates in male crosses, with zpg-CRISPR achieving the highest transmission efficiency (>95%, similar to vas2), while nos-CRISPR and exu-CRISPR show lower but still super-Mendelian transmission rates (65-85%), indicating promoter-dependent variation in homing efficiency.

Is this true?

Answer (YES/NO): NO